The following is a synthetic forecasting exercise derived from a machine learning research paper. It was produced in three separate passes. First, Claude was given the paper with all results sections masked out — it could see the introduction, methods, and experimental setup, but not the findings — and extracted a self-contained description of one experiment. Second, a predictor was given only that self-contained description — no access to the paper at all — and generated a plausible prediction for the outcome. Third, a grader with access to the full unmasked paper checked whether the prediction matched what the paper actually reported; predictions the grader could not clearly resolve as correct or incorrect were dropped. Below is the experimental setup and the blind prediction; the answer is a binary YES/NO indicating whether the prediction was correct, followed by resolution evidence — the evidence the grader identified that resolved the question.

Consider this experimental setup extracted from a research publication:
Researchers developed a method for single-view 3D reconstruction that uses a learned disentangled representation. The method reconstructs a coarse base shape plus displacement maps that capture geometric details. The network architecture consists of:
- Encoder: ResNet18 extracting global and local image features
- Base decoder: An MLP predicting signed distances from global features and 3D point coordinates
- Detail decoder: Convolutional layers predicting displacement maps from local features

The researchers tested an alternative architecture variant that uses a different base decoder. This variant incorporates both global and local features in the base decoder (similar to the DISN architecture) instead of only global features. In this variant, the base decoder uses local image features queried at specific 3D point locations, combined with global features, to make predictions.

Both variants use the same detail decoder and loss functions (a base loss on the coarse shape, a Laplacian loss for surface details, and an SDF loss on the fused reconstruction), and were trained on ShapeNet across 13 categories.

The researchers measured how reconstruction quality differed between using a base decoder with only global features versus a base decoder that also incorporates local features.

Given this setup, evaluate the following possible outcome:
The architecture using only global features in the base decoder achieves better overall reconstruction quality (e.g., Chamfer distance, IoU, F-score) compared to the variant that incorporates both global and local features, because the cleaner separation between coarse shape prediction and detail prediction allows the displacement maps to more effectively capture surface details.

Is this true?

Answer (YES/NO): NO